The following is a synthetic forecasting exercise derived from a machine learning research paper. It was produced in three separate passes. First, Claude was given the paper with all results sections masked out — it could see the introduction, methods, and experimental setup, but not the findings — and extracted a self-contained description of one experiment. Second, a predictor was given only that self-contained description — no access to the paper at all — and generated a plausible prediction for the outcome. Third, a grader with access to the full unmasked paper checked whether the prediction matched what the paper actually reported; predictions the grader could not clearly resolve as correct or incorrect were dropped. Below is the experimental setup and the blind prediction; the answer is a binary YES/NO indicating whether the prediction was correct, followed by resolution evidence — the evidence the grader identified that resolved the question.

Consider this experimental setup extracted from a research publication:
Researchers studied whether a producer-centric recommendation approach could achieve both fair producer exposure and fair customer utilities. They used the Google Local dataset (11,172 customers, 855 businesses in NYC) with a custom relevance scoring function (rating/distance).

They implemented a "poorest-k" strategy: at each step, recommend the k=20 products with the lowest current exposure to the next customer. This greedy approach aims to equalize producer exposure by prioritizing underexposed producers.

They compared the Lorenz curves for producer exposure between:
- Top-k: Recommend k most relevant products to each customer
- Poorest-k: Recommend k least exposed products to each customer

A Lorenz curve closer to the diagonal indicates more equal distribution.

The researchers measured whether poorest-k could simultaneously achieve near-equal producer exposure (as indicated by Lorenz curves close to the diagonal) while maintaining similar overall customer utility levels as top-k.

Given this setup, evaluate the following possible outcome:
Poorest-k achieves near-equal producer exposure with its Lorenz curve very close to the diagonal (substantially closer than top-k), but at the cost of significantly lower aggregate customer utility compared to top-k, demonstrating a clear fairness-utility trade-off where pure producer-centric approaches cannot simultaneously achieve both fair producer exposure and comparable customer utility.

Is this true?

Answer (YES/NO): YES